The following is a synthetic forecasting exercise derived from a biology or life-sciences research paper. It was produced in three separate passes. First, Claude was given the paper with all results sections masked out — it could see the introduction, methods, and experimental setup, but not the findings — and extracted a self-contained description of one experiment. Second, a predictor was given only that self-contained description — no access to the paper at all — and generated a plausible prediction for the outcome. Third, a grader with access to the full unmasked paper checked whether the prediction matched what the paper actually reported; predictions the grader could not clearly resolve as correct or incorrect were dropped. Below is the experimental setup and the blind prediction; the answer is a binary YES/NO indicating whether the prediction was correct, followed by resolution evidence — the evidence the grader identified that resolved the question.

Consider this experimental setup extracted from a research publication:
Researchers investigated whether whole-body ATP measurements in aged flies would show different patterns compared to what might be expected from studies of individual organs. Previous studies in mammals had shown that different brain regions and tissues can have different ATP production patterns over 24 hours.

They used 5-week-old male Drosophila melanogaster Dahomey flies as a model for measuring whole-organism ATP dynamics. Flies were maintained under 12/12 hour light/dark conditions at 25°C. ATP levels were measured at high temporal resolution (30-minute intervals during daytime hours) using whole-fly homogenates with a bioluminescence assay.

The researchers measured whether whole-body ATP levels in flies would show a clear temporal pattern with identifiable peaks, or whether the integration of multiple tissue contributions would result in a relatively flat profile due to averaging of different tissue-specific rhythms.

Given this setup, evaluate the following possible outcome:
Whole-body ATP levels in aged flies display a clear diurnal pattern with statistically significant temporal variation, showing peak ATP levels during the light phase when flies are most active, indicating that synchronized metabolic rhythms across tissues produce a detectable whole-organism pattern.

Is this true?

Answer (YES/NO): YES